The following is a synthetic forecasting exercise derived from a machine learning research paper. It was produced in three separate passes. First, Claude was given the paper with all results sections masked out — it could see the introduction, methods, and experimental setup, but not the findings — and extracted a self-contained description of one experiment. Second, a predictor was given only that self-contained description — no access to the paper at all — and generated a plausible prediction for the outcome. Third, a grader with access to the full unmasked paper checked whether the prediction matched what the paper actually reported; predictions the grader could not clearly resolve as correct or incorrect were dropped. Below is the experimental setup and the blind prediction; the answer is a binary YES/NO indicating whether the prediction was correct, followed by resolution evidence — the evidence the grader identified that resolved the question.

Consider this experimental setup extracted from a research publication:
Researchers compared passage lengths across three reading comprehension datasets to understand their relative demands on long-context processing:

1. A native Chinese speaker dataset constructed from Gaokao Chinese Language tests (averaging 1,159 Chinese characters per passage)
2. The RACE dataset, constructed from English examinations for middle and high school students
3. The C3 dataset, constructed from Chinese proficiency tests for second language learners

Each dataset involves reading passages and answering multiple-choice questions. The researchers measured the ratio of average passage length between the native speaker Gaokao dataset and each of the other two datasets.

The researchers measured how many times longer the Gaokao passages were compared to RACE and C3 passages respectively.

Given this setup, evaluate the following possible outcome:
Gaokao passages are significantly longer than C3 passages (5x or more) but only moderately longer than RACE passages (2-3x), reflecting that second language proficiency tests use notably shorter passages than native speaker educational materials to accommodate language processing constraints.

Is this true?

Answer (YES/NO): YES